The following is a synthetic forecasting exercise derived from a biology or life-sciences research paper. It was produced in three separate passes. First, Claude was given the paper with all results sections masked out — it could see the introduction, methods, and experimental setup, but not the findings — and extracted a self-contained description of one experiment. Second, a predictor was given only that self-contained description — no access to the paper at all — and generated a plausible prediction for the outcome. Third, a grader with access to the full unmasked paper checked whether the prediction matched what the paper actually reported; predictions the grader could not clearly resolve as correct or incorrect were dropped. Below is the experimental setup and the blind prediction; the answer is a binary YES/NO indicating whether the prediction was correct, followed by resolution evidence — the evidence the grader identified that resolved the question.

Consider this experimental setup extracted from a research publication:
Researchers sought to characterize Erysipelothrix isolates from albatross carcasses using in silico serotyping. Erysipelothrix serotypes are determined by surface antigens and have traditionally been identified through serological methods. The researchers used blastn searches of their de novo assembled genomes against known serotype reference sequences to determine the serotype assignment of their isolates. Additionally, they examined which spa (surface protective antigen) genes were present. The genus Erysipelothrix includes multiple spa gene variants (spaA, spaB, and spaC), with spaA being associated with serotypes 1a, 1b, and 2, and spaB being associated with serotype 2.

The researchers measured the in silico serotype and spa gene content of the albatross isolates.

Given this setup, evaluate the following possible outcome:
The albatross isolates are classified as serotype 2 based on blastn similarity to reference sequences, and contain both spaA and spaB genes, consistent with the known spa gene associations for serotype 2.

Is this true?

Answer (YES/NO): NO